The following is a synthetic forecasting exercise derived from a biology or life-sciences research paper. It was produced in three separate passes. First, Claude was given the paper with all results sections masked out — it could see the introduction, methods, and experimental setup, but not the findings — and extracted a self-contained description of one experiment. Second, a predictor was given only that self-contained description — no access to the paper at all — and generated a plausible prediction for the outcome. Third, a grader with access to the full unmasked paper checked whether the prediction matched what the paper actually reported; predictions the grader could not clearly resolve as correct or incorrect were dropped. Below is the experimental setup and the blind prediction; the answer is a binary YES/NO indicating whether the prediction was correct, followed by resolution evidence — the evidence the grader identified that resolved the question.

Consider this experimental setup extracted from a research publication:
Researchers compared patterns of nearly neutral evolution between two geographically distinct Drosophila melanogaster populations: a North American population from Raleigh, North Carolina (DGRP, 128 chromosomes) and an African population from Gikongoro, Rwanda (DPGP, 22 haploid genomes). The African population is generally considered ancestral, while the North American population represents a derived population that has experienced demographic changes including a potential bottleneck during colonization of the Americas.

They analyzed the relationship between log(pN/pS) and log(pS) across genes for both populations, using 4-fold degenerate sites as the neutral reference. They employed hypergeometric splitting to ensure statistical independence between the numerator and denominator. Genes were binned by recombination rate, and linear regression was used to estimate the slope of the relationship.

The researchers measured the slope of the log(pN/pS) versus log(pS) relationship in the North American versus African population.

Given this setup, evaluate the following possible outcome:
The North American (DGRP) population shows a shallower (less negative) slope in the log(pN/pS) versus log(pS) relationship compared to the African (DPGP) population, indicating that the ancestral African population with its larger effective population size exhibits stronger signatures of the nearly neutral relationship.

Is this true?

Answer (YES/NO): NO